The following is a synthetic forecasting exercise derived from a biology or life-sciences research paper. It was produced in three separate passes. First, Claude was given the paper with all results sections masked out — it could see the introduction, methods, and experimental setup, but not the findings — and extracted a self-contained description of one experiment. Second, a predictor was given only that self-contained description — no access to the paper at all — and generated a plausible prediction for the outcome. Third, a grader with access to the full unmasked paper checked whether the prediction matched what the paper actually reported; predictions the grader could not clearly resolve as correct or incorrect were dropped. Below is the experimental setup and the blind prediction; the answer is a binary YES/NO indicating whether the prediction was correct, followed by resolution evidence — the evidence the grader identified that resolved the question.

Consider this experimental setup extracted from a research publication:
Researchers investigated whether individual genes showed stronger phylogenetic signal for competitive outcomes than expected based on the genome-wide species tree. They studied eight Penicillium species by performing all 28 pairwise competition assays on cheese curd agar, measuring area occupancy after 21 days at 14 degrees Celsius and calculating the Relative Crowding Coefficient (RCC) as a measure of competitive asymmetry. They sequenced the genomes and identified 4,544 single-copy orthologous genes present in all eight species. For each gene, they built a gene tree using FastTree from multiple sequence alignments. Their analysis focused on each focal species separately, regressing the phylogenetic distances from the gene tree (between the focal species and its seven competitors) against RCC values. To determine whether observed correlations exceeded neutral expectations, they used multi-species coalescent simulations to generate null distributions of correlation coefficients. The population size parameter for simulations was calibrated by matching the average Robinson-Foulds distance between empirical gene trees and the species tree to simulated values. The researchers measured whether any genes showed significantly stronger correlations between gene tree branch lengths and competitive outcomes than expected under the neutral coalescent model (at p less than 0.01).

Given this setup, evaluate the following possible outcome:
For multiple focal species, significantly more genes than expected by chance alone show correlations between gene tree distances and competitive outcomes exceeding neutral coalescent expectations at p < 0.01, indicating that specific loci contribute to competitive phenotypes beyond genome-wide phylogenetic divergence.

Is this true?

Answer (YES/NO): YES